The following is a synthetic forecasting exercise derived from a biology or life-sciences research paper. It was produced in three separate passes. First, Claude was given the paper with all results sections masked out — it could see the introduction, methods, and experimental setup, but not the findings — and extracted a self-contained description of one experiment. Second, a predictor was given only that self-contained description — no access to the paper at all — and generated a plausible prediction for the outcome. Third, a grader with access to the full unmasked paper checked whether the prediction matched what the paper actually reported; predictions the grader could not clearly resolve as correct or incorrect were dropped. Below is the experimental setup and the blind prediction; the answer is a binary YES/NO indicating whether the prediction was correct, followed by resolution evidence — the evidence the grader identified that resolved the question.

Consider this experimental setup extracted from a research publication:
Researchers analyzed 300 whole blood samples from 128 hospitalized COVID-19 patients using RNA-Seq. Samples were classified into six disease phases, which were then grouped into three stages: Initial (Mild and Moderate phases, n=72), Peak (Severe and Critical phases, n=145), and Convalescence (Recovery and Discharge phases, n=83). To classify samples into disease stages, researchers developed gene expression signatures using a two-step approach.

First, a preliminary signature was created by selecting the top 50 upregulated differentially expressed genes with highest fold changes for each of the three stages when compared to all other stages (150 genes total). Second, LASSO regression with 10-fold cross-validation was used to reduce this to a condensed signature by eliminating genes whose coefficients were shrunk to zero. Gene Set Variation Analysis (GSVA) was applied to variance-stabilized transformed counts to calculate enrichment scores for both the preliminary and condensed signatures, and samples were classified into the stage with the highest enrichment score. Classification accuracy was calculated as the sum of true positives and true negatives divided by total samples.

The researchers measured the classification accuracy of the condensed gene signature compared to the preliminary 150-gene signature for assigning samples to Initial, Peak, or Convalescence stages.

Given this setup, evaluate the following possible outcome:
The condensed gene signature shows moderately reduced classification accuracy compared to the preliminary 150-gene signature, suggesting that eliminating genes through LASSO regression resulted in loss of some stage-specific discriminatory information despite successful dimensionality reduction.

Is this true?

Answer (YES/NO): NO